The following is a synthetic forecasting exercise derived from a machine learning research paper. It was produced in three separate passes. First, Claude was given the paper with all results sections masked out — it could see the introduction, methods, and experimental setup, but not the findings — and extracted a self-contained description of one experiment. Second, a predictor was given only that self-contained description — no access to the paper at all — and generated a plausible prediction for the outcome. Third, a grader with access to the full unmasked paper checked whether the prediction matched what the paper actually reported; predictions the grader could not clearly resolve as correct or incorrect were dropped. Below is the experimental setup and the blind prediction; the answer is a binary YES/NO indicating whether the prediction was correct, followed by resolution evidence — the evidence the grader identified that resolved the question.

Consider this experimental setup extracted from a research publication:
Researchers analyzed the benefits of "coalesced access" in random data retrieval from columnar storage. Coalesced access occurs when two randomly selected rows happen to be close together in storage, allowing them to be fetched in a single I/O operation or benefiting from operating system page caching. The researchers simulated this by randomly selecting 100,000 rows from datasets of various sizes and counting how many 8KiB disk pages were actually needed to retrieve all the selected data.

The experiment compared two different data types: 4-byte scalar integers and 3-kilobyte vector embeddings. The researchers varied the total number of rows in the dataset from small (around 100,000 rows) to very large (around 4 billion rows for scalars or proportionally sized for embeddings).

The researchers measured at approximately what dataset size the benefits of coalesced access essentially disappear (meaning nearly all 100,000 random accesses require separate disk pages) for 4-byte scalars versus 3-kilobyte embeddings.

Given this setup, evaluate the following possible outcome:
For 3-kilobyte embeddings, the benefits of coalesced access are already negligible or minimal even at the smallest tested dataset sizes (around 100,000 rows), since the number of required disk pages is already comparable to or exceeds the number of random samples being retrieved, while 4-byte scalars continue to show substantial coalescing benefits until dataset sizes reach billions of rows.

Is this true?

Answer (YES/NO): YES